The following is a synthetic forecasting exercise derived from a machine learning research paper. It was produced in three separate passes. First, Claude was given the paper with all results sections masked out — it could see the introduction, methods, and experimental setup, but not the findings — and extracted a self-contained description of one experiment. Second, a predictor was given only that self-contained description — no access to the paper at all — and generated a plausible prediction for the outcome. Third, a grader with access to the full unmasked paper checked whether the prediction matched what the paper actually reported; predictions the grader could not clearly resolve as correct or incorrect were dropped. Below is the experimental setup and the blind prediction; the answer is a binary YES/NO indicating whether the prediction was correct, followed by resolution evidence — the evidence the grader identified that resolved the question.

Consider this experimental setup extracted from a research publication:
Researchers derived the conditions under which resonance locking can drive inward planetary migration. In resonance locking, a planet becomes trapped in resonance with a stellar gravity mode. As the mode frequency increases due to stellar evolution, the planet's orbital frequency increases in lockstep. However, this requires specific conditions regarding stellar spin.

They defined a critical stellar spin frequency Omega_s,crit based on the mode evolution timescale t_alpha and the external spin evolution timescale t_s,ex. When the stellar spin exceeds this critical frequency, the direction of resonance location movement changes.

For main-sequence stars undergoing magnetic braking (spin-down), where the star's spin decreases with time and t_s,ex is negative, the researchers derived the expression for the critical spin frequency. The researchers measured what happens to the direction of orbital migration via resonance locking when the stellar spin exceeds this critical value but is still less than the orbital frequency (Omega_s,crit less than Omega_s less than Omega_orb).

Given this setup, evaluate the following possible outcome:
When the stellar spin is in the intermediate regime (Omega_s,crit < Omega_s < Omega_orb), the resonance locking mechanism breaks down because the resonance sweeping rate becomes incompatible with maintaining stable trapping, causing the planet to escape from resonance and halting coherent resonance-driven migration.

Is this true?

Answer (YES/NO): YES